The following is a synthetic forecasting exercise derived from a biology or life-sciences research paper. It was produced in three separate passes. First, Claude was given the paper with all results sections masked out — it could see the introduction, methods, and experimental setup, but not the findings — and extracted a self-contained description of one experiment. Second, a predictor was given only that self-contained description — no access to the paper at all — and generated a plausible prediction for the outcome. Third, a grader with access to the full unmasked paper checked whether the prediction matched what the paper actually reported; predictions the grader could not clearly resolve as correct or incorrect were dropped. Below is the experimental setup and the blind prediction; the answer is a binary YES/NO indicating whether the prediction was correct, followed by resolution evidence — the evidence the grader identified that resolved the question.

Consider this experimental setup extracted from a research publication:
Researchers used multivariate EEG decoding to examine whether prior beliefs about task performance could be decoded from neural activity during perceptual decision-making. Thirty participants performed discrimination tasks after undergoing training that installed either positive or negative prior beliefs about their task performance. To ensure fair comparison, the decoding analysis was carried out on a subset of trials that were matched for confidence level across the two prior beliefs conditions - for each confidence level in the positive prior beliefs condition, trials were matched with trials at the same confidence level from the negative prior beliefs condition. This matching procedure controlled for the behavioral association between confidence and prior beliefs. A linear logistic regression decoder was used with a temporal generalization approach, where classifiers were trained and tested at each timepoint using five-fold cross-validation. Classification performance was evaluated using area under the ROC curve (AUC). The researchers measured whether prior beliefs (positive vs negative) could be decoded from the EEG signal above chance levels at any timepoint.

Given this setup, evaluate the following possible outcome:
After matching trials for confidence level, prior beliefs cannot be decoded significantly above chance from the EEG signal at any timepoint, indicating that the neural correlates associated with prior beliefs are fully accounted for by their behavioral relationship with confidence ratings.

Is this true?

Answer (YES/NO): NO